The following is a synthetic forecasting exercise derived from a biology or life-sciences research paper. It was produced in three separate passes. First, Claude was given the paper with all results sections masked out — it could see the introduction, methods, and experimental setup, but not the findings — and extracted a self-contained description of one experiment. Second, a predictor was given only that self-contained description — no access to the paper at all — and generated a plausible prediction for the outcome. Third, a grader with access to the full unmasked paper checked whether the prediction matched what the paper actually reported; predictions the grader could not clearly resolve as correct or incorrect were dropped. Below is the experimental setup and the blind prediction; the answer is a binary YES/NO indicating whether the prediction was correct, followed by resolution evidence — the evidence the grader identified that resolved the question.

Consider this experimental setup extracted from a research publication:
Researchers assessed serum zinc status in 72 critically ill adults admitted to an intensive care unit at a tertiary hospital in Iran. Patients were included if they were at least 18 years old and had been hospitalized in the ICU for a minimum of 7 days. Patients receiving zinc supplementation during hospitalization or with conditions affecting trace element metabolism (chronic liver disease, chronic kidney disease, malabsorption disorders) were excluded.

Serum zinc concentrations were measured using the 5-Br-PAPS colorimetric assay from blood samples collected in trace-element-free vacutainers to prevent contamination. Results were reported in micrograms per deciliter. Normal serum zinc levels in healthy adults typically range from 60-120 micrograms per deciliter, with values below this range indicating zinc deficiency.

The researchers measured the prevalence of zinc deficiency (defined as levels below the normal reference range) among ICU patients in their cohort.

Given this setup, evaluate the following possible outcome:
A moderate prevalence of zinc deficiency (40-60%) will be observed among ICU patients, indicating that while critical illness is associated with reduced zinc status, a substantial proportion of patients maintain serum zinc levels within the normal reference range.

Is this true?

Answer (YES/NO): YES